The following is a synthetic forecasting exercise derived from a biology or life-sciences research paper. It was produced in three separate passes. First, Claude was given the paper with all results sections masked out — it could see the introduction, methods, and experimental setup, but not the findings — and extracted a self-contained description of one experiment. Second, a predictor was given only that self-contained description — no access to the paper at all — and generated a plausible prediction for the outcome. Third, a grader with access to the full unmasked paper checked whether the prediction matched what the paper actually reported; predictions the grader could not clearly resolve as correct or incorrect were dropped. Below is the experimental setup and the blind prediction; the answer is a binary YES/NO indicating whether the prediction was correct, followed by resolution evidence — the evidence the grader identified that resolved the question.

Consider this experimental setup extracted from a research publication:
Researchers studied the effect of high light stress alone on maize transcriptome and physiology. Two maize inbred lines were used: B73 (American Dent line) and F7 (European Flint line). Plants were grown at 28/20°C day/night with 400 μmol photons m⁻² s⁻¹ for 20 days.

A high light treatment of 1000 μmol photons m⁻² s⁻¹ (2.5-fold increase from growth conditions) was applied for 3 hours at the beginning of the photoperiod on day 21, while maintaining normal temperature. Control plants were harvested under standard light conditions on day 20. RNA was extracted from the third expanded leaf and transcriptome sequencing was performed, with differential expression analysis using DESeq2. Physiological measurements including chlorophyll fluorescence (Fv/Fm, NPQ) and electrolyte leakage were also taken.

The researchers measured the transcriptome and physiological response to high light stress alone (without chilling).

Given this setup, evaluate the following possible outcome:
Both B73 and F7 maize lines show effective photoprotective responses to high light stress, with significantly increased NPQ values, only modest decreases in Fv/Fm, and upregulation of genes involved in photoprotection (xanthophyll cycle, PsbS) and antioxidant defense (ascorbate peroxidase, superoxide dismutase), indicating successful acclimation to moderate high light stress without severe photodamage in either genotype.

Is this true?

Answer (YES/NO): NO